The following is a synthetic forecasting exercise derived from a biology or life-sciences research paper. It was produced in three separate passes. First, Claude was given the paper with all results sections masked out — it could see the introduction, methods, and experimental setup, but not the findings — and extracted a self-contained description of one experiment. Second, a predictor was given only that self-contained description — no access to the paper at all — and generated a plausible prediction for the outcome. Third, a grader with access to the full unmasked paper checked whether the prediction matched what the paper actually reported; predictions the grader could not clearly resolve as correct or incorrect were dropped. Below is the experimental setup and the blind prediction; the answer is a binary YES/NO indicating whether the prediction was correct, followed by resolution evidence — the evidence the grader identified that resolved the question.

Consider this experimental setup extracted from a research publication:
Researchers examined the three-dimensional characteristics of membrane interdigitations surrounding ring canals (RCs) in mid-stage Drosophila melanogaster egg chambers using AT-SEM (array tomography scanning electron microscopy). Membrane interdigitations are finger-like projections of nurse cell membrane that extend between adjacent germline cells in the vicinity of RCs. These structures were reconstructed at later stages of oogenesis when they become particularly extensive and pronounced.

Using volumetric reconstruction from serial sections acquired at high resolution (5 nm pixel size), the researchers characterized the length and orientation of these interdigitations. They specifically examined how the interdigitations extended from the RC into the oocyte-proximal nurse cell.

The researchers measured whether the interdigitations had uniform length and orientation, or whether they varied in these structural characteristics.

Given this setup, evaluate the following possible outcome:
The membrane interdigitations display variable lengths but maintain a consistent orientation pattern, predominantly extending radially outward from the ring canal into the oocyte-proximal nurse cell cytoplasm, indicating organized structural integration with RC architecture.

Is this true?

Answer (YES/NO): NO